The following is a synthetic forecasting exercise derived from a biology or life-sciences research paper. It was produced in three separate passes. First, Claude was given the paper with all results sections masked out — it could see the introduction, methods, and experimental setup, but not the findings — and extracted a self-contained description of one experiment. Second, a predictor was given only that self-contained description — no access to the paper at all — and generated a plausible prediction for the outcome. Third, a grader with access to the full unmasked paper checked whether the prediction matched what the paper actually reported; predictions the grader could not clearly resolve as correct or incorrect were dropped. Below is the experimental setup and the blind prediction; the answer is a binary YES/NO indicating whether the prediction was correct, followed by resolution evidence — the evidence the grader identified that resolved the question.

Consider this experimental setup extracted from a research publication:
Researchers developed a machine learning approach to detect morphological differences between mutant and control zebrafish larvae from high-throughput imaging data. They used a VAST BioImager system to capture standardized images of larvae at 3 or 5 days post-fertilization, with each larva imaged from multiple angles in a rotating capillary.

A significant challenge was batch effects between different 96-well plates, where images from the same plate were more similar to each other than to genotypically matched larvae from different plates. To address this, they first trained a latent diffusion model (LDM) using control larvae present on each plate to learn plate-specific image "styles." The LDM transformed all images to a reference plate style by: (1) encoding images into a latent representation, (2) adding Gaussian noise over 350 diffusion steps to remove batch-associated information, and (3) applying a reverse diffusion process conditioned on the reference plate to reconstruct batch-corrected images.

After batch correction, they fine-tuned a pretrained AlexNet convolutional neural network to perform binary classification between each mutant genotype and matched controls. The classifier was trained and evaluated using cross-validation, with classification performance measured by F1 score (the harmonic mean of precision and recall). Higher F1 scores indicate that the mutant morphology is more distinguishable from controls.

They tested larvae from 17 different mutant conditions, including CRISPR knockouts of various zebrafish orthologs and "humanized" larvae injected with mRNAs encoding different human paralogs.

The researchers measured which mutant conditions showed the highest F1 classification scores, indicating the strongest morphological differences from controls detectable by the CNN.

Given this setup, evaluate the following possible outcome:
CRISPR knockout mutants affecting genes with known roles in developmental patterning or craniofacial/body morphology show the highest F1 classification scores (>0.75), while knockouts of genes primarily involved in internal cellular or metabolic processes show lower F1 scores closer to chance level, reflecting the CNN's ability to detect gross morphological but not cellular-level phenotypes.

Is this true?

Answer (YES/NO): NO